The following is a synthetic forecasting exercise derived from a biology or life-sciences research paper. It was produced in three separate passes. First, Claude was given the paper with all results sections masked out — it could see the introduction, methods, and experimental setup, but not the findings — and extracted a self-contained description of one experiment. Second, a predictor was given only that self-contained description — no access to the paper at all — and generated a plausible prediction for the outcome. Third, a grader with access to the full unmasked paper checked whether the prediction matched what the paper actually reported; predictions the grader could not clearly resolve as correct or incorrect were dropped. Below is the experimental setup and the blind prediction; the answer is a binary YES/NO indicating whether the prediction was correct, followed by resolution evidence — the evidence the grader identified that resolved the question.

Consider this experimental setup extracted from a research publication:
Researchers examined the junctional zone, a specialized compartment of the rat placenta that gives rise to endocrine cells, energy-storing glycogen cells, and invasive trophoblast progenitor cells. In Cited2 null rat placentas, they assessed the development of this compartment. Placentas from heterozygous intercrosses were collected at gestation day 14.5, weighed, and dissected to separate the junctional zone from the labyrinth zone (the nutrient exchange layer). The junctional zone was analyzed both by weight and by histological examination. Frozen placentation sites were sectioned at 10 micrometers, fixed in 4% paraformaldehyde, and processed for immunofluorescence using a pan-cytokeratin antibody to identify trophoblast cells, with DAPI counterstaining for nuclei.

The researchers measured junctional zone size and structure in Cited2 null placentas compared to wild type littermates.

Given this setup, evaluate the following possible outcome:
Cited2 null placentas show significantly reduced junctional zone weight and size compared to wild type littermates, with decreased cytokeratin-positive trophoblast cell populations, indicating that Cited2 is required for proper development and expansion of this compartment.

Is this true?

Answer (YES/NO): YES